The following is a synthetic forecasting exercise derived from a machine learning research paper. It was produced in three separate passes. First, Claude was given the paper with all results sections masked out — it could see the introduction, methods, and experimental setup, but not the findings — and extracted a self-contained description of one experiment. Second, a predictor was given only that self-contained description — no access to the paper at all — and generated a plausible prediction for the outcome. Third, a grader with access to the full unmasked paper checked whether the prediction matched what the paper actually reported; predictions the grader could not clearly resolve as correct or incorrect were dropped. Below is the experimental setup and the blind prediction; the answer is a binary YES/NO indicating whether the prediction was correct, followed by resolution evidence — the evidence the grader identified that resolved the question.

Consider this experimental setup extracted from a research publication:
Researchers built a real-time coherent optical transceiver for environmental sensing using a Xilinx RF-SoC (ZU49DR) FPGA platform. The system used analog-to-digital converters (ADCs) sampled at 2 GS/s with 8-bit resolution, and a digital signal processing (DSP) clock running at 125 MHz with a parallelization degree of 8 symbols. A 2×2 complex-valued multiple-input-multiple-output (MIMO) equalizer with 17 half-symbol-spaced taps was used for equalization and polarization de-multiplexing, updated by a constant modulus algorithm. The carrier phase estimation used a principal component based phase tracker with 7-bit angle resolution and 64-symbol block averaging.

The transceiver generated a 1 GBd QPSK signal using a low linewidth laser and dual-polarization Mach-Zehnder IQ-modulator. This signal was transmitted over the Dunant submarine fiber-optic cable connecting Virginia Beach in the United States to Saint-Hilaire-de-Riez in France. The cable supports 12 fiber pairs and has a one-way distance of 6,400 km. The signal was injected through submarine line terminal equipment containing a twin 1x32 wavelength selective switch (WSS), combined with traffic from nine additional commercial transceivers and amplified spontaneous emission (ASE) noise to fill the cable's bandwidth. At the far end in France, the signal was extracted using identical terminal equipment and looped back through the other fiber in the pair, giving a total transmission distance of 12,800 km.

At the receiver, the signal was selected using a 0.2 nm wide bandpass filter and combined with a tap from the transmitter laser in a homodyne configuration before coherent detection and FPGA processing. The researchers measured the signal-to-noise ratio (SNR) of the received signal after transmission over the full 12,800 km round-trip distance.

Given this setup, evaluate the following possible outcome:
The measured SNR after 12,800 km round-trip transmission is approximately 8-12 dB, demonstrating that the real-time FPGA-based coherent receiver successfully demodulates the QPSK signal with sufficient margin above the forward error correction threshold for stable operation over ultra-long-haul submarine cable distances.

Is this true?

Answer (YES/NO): YES